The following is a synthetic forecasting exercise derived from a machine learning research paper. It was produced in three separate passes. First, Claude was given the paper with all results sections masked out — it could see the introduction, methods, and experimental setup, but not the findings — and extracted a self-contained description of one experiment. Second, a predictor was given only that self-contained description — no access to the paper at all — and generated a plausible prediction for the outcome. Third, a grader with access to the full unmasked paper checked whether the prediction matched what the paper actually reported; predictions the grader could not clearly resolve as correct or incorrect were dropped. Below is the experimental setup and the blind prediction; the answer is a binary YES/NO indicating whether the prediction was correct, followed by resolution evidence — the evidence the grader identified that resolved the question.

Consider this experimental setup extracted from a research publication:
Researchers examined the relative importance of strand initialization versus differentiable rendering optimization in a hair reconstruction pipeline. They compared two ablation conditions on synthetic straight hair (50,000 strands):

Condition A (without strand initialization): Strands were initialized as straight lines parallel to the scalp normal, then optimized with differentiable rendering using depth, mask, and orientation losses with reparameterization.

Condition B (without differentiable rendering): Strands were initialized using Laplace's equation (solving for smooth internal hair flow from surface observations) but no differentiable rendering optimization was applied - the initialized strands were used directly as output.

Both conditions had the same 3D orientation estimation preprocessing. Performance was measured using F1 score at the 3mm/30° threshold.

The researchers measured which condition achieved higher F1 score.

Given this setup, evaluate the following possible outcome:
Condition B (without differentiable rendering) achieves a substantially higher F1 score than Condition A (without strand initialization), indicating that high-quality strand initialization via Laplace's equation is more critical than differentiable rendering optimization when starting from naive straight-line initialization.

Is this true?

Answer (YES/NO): YES